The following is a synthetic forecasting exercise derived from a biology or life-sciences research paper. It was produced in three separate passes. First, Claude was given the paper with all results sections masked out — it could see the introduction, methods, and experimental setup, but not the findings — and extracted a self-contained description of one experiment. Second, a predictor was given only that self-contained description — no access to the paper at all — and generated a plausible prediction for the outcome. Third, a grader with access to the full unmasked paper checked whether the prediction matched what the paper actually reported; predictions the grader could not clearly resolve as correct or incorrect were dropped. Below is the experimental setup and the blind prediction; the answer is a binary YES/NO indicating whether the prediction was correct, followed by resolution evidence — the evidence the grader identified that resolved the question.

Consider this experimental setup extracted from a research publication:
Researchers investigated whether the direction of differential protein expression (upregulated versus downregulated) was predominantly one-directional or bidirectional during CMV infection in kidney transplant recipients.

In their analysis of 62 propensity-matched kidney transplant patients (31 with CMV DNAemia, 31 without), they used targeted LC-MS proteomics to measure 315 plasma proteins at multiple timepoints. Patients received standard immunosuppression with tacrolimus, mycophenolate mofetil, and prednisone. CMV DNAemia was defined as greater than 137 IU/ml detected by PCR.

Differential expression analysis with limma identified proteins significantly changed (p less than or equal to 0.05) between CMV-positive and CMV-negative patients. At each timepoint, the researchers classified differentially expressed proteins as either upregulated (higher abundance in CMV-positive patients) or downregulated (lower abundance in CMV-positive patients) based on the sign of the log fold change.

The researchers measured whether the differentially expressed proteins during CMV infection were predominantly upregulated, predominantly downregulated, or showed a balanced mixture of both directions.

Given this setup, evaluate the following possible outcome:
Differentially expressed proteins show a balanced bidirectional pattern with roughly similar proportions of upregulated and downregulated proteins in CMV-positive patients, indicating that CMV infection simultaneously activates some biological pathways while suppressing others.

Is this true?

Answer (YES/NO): NO